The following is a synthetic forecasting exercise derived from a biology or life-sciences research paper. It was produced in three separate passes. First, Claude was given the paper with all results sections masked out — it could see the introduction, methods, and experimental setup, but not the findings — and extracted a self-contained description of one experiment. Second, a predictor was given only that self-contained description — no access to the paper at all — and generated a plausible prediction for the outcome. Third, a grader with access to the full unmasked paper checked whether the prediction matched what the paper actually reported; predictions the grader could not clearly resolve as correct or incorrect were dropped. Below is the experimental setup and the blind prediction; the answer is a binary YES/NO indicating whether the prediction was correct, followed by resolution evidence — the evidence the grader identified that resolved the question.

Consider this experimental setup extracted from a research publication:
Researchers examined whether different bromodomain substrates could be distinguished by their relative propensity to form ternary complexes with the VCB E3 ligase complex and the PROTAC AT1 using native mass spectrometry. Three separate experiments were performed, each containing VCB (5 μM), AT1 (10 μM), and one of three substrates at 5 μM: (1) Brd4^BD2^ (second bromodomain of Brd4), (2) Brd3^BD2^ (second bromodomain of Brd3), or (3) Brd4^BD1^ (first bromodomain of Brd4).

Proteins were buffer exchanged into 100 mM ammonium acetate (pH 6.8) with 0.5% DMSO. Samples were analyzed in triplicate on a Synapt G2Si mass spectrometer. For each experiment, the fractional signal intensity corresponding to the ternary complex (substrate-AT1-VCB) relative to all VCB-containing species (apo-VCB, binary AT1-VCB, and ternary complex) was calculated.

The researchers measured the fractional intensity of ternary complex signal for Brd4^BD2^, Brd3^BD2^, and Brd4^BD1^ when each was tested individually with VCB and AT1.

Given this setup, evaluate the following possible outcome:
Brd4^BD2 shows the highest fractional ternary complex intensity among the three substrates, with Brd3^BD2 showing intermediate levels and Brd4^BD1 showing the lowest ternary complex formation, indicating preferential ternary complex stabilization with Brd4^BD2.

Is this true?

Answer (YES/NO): NO